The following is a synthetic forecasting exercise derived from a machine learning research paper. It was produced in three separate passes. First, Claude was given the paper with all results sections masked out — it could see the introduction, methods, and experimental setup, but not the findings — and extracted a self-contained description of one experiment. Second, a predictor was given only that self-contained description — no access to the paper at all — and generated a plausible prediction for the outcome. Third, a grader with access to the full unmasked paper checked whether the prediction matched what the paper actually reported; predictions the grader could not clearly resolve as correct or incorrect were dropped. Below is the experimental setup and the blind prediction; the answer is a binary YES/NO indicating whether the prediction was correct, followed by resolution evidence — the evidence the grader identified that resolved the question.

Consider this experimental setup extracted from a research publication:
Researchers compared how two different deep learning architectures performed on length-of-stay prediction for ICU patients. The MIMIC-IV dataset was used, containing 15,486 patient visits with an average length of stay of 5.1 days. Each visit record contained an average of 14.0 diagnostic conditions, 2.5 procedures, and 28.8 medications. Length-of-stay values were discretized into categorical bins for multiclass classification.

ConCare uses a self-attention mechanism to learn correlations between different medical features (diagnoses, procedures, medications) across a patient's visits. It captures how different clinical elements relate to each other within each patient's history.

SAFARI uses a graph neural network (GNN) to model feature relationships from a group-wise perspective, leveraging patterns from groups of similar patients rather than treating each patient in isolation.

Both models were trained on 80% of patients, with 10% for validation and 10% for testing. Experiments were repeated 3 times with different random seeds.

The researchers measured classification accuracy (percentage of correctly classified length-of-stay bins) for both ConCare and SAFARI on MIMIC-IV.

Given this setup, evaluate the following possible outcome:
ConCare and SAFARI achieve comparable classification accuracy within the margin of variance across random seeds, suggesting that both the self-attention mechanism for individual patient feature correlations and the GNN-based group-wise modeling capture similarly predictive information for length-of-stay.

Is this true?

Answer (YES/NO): NO